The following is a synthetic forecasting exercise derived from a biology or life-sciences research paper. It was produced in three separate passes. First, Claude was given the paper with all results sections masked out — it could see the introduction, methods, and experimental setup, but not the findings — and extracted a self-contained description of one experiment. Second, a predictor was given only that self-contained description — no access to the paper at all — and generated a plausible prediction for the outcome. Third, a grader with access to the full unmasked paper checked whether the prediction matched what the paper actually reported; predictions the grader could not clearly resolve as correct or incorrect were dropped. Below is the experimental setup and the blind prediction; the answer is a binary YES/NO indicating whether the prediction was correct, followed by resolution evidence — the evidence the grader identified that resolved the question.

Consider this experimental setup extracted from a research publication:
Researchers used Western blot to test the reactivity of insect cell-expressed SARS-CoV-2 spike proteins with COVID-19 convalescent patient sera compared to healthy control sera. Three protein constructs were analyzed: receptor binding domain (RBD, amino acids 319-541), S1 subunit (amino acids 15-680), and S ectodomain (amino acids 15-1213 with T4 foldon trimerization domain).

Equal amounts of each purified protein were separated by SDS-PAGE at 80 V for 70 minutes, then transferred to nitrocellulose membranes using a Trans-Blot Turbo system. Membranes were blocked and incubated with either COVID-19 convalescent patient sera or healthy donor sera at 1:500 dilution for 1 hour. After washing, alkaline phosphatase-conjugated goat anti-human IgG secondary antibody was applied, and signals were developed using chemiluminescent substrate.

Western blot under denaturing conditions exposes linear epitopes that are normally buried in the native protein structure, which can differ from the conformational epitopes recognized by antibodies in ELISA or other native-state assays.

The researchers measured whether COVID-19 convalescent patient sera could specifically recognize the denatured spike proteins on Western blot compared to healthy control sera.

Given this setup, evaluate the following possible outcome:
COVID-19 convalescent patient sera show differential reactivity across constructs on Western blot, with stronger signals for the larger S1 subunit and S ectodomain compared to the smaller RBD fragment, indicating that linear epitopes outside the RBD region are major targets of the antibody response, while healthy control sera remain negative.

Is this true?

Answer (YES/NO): YES